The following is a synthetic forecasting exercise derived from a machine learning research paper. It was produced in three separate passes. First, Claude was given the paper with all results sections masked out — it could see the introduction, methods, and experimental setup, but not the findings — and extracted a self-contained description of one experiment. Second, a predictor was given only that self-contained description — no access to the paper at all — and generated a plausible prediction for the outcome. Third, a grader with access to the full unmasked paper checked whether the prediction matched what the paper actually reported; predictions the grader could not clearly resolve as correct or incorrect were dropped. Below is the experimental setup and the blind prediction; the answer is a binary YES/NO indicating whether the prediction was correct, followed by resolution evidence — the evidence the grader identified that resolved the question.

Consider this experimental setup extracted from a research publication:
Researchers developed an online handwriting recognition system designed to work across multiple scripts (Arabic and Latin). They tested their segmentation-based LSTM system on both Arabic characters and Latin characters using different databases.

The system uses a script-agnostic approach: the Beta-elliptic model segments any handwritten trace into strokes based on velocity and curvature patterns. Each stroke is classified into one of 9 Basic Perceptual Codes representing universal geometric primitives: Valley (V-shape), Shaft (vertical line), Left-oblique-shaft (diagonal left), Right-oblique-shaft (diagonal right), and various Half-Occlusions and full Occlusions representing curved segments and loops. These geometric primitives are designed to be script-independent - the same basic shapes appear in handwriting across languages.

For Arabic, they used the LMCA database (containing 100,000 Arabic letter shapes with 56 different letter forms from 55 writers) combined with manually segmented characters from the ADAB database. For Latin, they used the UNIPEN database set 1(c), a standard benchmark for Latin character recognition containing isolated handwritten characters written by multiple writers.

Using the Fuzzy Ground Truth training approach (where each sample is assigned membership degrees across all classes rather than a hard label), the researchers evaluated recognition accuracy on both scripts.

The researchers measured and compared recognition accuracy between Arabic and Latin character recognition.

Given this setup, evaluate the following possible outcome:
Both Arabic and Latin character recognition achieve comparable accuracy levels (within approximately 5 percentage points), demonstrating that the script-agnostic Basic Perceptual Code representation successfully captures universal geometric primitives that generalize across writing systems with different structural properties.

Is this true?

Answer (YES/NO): YES